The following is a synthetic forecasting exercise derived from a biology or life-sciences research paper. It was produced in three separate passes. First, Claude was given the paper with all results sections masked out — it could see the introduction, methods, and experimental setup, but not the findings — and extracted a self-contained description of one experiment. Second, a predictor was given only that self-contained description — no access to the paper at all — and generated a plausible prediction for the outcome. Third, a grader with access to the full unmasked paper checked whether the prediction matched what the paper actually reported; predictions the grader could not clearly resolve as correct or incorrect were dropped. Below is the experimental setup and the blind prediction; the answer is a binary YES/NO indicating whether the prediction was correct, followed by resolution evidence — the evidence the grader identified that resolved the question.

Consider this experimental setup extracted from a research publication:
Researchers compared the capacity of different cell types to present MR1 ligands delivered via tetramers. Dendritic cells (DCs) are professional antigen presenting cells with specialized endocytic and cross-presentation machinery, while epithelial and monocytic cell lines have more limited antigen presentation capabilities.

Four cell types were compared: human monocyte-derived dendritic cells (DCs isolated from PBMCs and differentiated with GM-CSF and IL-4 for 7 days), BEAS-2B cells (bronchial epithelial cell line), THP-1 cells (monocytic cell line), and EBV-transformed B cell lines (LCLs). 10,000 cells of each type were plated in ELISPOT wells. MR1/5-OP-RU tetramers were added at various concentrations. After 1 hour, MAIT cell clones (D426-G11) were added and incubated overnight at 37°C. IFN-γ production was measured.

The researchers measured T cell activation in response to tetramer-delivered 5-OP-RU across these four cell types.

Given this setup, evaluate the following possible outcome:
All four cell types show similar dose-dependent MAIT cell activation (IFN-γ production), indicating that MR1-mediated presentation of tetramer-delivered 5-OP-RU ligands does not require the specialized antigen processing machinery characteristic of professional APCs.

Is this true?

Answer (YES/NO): NO